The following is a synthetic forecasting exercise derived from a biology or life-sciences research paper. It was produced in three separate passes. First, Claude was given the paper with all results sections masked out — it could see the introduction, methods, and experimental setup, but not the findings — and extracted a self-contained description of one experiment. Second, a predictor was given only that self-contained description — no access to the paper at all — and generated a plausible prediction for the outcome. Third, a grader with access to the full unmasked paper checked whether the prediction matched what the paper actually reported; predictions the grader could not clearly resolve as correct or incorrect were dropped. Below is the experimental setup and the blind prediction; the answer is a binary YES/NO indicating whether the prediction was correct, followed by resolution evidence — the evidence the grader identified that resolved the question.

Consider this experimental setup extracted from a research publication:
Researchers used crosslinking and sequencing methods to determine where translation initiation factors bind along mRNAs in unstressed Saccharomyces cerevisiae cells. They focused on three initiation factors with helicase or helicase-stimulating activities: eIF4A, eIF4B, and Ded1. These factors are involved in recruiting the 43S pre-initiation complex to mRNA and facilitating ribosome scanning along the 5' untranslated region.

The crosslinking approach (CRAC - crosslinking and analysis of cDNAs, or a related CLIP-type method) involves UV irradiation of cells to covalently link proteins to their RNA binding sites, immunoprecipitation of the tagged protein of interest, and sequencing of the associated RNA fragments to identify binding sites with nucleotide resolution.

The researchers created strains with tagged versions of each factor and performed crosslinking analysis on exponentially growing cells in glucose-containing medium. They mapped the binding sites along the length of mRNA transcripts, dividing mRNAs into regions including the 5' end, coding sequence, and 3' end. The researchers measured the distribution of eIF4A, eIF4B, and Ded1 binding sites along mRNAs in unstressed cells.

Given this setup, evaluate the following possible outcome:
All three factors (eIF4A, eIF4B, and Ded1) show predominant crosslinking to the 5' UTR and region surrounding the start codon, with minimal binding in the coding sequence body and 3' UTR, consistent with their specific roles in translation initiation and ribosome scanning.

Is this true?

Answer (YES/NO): NO